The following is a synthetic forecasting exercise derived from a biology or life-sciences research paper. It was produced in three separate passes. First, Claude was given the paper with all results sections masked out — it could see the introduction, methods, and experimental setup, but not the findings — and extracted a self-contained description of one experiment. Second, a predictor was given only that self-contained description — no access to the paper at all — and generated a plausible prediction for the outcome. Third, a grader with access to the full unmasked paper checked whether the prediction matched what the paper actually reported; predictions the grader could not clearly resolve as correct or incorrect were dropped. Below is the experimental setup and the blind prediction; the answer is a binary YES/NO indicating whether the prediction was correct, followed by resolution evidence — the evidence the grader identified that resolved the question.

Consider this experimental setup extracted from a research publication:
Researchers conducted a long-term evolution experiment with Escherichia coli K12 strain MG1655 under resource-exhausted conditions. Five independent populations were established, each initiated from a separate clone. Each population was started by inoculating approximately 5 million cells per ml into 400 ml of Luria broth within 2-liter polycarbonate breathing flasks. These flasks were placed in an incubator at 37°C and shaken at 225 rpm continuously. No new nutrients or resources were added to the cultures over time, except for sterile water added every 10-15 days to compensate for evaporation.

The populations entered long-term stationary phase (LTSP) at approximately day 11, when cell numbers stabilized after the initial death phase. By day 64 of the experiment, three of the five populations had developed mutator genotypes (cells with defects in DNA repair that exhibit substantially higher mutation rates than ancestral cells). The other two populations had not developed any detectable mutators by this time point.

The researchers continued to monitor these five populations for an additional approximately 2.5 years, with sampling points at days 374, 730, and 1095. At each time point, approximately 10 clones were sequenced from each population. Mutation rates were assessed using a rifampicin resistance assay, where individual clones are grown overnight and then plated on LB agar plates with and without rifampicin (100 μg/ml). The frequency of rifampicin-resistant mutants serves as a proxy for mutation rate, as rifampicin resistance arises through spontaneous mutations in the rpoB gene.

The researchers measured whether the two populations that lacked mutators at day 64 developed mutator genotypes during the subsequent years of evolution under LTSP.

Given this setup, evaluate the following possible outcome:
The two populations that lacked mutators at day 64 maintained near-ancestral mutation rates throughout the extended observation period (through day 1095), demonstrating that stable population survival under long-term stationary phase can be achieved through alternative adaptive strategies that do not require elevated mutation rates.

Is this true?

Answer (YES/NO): YES